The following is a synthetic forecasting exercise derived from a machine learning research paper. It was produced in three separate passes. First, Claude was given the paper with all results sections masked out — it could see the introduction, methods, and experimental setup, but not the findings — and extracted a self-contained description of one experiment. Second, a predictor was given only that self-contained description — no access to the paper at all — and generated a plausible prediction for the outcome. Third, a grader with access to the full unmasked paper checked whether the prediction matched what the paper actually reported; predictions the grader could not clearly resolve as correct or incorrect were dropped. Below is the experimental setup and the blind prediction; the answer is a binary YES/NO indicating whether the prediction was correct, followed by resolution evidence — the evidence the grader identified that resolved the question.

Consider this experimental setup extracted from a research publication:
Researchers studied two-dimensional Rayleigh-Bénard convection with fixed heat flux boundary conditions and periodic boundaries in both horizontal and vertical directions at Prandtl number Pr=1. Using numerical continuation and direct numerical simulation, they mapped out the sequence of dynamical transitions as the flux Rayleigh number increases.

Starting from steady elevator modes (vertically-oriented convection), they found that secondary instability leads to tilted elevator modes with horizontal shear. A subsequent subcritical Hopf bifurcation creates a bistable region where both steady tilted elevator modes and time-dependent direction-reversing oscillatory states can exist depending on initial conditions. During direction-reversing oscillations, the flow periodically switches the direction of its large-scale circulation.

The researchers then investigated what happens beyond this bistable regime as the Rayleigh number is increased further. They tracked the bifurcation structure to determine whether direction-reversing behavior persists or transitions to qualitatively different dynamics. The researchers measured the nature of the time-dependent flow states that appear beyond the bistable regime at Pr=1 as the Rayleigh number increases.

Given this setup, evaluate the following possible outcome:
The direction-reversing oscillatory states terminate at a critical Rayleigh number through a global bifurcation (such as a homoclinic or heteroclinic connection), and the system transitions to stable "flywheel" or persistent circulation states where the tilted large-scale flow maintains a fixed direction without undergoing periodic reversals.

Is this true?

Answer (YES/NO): YES